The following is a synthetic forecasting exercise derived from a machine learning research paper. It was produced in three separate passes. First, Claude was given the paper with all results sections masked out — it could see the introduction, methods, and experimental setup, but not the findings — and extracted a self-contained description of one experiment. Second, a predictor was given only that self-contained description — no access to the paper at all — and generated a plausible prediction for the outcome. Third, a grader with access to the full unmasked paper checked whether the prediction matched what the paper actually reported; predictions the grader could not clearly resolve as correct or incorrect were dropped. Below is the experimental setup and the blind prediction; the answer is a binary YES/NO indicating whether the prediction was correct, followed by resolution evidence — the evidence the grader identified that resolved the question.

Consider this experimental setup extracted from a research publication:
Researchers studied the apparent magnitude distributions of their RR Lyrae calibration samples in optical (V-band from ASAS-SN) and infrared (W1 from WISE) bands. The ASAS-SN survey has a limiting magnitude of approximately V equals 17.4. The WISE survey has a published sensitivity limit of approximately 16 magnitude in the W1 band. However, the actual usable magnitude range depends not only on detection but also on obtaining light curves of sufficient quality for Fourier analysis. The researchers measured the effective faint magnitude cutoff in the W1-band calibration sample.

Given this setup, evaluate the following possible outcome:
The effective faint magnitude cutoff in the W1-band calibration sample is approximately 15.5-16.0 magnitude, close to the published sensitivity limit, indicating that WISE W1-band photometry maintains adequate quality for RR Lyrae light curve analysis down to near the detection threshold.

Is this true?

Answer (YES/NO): NO